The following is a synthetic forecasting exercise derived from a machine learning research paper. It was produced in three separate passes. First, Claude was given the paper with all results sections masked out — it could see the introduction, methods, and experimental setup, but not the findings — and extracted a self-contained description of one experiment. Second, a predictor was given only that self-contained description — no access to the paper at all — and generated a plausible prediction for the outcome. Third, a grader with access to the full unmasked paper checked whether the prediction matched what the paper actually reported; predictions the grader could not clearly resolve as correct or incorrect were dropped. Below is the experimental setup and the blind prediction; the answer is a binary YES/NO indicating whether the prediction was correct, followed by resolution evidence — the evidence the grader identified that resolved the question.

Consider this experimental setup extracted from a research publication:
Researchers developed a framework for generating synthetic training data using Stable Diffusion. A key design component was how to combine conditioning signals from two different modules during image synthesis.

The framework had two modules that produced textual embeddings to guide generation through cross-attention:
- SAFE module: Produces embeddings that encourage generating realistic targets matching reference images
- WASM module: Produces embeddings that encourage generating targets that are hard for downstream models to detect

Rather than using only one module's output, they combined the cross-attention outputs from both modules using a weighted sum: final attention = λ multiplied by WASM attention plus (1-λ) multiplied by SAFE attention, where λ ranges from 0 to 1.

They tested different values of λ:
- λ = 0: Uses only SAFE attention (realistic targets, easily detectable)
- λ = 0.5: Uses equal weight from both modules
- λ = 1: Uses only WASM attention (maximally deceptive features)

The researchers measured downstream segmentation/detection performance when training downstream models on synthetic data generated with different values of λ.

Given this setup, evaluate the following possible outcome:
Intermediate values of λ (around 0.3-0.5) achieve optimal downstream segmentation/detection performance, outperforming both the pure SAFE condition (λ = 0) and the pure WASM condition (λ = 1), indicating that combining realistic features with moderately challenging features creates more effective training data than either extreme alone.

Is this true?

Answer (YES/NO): YES